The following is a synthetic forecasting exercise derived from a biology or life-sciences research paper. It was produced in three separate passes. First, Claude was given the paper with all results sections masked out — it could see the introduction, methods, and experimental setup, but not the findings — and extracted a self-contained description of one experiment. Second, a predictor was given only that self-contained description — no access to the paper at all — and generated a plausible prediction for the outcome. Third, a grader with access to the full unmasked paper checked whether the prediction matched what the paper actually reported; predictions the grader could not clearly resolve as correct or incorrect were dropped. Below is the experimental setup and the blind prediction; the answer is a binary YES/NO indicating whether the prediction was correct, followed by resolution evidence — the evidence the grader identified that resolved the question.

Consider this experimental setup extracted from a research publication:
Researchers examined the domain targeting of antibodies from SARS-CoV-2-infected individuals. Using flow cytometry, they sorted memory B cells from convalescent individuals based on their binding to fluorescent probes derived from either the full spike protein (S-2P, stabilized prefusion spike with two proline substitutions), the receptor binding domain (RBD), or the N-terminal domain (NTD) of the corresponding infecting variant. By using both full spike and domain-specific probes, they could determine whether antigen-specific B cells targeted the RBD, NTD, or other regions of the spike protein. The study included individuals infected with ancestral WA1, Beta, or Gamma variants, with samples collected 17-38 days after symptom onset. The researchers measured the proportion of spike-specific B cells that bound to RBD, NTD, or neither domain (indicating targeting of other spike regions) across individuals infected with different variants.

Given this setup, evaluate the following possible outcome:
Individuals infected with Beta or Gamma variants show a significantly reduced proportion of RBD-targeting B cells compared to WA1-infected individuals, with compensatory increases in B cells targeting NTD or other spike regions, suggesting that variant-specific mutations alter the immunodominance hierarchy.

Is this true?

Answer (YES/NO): NO